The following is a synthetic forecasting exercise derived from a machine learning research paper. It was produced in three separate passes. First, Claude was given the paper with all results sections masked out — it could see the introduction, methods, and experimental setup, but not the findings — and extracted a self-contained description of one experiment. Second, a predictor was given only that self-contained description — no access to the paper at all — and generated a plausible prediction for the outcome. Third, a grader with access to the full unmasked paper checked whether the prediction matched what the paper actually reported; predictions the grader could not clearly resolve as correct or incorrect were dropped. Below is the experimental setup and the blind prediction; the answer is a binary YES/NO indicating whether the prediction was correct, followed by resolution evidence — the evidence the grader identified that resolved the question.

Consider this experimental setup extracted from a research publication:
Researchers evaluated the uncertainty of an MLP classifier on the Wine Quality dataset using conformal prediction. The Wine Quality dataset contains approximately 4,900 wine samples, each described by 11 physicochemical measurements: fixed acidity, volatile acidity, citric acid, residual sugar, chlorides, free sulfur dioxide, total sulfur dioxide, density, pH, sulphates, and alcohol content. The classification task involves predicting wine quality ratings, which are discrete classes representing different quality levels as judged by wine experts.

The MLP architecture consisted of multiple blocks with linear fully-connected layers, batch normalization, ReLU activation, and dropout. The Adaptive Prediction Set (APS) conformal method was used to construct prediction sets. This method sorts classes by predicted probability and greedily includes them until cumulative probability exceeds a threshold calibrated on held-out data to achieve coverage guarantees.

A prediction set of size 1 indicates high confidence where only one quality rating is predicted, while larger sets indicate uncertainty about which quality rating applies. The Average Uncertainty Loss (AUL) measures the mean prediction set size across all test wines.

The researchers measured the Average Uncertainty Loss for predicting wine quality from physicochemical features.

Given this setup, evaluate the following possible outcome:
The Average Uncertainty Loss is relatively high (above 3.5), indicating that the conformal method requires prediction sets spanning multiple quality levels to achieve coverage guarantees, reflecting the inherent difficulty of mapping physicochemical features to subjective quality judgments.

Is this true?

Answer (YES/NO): NO